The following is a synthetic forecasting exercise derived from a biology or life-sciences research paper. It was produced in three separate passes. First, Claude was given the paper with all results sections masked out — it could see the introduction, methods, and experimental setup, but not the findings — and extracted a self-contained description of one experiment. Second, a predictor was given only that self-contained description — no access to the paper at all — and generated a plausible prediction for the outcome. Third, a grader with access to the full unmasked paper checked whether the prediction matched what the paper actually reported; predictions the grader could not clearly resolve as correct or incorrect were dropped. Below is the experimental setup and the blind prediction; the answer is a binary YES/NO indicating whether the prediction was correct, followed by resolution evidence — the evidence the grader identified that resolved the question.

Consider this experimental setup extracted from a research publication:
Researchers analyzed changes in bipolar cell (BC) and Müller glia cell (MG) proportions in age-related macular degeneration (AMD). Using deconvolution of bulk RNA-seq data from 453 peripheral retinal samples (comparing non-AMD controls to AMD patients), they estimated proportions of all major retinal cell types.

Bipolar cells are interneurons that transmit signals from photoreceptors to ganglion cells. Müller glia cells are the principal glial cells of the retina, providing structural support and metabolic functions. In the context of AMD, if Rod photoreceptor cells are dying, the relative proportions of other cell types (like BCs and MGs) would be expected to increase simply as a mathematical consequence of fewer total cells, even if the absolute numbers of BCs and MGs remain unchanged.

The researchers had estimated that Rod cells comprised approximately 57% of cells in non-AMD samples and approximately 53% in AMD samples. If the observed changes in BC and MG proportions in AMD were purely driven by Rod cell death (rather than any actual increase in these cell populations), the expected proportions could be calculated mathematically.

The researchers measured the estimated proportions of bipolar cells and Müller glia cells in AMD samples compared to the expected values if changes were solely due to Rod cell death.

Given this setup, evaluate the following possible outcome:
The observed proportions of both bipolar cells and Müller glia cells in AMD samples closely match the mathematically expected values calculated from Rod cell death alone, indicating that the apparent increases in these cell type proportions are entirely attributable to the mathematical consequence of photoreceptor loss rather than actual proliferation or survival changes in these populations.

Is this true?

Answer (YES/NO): YES